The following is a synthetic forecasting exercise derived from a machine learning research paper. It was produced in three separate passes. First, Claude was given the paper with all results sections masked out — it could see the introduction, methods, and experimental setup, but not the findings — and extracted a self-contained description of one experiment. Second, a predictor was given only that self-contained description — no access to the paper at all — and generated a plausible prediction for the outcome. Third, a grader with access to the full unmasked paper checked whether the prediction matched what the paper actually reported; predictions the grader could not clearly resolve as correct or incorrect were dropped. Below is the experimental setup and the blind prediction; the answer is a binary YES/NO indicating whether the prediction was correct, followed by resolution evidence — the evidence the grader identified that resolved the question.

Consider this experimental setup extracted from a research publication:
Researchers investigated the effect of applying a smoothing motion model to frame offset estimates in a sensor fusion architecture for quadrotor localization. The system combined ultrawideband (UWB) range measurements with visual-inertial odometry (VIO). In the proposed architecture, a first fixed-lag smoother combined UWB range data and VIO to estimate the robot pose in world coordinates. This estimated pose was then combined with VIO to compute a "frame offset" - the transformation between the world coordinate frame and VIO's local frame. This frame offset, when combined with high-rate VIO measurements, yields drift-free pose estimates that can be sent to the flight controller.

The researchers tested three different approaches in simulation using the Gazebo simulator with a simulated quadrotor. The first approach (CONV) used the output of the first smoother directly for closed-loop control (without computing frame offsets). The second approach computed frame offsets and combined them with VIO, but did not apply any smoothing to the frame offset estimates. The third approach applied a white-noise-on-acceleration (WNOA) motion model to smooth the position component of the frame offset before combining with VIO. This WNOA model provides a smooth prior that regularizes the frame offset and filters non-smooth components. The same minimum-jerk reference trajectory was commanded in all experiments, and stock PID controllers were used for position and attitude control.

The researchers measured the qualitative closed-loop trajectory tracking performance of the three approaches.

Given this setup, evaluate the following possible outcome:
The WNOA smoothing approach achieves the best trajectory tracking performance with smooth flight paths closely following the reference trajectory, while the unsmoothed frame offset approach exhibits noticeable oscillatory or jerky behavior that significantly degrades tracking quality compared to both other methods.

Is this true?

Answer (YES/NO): NO